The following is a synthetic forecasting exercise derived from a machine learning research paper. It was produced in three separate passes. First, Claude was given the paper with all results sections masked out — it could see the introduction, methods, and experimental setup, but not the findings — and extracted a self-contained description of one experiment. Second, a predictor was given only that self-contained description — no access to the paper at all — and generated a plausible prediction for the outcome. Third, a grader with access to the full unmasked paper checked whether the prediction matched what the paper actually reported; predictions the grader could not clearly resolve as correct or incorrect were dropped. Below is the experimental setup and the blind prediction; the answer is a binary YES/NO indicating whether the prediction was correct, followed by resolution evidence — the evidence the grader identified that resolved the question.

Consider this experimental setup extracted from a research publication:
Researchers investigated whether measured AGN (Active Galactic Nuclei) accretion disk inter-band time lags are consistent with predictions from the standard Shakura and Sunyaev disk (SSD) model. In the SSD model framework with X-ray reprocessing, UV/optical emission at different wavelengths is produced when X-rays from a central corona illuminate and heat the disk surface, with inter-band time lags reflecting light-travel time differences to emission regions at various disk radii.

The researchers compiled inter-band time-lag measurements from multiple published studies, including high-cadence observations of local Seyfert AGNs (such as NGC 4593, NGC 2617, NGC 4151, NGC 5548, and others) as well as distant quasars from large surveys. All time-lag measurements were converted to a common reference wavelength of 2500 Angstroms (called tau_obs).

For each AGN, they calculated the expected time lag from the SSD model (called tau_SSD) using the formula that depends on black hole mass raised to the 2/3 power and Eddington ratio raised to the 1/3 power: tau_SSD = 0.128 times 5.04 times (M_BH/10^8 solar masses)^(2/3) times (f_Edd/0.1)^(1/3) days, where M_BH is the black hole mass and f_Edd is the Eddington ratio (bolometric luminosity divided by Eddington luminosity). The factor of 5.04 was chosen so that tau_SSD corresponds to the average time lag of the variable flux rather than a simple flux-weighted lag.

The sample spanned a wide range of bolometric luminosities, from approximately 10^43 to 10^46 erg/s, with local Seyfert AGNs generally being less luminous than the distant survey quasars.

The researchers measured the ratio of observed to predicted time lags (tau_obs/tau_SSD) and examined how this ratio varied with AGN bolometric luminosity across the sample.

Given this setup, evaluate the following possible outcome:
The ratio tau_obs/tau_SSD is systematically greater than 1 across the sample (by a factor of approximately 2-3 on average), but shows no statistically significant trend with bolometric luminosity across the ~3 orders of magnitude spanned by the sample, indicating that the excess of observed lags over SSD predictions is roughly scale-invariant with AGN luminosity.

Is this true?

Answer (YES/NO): NO